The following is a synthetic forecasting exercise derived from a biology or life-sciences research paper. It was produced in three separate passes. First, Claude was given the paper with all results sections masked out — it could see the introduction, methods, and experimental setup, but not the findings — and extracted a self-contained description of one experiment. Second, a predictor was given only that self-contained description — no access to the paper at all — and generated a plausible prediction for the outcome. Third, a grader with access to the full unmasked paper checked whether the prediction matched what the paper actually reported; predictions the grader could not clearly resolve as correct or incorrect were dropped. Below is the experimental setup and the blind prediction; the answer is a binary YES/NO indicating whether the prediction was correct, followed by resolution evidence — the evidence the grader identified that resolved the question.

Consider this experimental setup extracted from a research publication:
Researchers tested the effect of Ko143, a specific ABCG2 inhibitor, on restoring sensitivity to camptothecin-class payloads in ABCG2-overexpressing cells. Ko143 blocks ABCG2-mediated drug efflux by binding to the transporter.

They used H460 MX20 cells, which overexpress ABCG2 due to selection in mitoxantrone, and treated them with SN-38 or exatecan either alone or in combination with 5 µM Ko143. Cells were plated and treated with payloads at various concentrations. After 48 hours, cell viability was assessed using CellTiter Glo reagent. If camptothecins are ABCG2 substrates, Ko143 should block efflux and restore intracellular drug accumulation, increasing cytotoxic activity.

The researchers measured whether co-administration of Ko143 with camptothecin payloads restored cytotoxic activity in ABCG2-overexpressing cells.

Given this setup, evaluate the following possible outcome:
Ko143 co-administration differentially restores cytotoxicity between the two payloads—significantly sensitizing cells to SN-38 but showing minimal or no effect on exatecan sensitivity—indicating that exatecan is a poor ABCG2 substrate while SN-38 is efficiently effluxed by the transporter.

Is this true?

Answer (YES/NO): YES